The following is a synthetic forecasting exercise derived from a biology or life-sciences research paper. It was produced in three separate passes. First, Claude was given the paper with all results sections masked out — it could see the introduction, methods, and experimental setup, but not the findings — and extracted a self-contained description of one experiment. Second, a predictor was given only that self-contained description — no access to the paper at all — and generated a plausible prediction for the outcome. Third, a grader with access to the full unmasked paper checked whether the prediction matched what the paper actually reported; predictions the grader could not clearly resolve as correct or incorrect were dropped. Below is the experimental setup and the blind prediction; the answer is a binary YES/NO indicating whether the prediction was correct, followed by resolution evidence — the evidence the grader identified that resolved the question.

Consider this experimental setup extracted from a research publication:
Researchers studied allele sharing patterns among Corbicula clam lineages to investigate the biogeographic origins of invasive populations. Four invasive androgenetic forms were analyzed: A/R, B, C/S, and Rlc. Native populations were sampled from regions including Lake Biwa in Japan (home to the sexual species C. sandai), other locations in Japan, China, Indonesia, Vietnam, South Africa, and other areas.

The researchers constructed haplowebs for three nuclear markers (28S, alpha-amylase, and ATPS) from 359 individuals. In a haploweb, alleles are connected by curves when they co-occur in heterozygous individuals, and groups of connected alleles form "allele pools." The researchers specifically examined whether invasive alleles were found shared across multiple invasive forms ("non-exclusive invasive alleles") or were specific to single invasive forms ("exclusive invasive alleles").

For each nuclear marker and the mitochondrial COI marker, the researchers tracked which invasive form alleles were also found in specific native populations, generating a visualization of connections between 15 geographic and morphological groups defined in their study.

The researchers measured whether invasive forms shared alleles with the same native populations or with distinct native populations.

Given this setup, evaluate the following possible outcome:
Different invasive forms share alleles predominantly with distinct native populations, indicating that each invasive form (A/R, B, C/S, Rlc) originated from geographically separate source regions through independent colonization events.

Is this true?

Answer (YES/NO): NO